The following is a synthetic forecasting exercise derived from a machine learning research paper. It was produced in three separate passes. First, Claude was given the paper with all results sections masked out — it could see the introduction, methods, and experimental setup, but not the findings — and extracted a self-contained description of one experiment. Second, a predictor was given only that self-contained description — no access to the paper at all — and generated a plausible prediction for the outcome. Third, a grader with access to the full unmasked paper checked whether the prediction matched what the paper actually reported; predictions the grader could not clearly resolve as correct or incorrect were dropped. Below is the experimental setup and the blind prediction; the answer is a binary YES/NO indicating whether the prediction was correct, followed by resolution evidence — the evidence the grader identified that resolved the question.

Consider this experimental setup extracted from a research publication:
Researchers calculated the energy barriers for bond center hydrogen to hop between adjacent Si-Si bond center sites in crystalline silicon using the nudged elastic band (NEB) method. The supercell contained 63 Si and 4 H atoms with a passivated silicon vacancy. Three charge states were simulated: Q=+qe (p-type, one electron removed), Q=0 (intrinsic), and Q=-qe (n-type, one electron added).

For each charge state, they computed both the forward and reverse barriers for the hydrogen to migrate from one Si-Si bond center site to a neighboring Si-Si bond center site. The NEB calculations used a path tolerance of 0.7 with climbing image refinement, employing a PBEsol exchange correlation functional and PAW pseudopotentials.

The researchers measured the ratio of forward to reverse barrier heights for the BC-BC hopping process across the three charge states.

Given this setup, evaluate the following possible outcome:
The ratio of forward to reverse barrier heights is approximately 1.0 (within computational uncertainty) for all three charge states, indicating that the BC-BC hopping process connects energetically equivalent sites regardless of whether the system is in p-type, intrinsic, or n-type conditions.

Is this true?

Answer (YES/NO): NO